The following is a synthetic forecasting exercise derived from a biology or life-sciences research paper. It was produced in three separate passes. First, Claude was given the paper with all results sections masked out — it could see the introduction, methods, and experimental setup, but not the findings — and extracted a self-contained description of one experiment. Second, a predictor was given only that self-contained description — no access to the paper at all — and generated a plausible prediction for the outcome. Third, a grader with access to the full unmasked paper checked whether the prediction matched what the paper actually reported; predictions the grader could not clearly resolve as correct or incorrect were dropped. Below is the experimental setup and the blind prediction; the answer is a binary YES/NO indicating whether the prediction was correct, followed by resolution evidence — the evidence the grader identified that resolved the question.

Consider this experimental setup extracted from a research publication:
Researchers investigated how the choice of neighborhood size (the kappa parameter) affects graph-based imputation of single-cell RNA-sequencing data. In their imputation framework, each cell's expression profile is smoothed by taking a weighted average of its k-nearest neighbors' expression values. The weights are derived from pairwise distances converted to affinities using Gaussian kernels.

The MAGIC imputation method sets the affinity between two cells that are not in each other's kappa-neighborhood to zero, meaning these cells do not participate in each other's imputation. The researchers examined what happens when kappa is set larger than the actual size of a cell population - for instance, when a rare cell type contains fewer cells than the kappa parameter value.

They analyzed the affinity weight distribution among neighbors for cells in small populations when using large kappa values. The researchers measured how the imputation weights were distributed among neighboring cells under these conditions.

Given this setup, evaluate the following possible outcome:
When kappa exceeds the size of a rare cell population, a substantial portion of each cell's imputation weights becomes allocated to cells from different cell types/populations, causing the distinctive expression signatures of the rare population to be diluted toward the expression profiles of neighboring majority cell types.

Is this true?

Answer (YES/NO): YES